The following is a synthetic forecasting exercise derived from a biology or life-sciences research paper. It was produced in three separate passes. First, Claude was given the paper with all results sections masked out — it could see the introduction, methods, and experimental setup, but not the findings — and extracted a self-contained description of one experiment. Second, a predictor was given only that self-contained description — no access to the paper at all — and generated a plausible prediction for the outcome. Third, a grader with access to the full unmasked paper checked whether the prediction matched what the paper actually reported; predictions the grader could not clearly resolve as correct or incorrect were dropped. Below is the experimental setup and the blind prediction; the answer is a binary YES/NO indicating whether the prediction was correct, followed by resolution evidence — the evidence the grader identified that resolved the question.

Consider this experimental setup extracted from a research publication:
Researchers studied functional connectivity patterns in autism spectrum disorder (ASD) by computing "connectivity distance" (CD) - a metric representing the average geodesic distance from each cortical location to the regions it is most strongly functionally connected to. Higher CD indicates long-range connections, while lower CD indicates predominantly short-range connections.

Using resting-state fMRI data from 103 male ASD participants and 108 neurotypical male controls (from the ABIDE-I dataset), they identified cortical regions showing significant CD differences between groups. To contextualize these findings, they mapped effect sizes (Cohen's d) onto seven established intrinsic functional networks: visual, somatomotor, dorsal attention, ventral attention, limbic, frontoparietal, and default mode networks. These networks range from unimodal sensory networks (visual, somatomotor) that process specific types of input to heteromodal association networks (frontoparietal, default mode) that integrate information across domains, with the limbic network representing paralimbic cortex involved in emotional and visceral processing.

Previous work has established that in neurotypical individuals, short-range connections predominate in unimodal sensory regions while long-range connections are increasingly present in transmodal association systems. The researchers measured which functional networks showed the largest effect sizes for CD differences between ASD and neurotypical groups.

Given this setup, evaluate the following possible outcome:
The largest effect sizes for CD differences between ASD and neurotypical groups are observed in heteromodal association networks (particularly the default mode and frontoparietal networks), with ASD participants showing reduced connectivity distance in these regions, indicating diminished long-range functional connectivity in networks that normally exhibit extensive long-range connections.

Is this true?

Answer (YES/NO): NO